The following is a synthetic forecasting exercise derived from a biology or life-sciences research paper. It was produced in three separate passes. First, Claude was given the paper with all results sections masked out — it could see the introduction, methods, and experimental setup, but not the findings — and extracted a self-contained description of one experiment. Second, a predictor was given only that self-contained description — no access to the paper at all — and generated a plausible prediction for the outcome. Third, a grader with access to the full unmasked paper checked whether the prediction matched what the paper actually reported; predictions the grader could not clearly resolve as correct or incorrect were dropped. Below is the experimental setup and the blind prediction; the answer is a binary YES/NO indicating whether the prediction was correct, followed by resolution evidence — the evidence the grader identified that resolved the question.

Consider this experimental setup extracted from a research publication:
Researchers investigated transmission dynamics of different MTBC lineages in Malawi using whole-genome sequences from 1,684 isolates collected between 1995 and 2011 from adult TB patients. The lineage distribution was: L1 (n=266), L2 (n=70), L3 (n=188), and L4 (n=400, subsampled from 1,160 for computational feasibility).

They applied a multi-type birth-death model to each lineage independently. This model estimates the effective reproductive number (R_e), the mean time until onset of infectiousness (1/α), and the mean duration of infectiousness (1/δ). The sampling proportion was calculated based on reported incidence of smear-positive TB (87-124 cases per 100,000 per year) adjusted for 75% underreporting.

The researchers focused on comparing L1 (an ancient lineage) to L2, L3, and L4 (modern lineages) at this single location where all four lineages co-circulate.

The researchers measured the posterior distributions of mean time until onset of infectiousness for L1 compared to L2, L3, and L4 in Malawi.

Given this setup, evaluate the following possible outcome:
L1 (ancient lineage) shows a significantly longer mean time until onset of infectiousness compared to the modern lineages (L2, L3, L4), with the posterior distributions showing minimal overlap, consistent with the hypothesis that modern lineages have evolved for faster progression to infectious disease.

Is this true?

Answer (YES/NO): YES